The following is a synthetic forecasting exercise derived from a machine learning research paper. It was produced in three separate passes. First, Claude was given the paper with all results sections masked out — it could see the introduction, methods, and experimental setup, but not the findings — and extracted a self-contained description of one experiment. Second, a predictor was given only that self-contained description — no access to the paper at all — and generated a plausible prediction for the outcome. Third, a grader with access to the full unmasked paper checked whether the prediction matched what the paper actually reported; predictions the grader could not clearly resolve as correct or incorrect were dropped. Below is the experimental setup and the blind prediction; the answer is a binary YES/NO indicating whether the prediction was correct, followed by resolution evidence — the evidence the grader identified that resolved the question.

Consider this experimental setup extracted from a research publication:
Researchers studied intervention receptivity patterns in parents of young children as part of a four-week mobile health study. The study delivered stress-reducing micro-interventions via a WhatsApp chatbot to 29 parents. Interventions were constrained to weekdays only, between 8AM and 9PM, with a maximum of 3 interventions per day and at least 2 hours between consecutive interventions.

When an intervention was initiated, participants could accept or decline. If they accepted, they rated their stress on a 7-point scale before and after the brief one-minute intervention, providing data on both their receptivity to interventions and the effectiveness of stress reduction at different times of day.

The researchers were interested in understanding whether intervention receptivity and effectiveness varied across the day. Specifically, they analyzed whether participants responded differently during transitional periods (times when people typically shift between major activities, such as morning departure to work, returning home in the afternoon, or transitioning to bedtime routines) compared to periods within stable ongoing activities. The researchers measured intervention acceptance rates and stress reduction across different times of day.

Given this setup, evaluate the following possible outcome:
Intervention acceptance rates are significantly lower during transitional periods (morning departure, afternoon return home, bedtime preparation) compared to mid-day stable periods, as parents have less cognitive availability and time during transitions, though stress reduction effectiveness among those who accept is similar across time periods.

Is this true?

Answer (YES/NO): NO